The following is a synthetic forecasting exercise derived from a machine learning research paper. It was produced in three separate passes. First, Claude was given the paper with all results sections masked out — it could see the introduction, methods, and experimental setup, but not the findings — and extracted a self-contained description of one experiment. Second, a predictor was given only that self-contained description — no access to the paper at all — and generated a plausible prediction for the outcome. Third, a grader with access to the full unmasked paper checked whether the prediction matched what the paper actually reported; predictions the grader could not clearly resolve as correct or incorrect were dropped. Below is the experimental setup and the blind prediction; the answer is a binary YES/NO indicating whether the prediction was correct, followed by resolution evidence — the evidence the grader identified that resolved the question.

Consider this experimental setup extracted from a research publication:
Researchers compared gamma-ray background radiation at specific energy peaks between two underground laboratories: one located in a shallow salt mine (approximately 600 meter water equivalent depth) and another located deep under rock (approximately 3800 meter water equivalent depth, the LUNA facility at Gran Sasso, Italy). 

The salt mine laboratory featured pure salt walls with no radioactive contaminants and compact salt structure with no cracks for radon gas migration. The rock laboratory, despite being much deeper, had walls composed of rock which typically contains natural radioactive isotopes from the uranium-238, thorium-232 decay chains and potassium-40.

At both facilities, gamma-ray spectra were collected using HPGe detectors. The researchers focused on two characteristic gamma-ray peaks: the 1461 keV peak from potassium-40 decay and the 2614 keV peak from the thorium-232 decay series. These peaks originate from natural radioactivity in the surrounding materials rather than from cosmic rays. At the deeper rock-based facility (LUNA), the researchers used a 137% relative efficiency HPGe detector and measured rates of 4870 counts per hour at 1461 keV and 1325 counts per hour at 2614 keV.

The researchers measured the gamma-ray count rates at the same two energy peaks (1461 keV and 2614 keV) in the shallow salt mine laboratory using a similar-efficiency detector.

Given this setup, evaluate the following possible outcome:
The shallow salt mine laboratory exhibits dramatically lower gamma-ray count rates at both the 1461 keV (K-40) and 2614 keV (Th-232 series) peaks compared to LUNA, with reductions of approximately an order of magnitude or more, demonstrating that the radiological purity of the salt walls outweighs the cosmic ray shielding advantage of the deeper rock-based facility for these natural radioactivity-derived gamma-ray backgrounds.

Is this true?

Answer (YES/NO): YES